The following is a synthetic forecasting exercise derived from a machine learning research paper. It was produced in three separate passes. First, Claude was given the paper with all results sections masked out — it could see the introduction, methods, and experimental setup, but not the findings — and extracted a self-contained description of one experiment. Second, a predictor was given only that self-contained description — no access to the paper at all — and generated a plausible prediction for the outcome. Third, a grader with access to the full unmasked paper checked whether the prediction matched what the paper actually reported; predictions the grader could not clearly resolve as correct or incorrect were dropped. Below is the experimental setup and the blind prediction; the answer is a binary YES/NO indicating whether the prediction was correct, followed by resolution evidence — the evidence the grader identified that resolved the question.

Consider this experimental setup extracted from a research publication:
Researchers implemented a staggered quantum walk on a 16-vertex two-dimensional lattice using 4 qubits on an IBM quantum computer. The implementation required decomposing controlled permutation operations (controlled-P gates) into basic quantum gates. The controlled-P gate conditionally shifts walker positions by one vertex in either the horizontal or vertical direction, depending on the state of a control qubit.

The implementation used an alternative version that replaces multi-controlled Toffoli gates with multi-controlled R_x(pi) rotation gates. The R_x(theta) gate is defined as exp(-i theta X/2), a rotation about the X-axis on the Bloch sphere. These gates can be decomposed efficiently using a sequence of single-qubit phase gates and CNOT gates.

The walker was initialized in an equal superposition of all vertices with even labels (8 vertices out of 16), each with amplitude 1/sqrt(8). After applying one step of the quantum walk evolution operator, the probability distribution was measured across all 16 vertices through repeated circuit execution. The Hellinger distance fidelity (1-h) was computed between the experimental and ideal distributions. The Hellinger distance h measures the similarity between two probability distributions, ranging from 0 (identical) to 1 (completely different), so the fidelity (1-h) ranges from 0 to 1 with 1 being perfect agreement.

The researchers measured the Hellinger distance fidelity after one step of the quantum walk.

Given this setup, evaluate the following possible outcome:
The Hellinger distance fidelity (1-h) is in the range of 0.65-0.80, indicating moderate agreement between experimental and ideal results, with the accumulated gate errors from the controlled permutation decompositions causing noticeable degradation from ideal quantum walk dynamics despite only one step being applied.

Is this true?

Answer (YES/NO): NO